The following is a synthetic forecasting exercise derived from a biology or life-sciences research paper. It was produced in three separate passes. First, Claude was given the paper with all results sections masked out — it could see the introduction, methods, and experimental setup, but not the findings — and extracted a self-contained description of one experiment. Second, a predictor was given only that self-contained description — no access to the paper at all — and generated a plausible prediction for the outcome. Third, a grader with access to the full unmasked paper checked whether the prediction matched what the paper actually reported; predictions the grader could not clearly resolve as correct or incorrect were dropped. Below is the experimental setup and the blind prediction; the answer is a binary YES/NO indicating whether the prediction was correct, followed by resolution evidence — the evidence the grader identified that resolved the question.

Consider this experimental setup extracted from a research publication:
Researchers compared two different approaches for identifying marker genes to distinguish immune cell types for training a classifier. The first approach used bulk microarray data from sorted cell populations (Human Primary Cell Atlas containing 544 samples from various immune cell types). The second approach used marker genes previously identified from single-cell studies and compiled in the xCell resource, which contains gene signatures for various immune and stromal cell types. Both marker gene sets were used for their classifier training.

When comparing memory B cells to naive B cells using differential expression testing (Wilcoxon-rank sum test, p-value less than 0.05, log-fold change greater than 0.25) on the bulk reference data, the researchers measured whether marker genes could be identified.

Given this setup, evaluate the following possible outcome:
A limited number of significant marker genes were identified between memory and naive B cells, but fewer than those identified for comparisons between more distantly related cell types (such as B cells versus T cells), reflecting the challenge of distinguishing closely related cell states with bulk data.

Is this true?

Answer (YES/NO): NO